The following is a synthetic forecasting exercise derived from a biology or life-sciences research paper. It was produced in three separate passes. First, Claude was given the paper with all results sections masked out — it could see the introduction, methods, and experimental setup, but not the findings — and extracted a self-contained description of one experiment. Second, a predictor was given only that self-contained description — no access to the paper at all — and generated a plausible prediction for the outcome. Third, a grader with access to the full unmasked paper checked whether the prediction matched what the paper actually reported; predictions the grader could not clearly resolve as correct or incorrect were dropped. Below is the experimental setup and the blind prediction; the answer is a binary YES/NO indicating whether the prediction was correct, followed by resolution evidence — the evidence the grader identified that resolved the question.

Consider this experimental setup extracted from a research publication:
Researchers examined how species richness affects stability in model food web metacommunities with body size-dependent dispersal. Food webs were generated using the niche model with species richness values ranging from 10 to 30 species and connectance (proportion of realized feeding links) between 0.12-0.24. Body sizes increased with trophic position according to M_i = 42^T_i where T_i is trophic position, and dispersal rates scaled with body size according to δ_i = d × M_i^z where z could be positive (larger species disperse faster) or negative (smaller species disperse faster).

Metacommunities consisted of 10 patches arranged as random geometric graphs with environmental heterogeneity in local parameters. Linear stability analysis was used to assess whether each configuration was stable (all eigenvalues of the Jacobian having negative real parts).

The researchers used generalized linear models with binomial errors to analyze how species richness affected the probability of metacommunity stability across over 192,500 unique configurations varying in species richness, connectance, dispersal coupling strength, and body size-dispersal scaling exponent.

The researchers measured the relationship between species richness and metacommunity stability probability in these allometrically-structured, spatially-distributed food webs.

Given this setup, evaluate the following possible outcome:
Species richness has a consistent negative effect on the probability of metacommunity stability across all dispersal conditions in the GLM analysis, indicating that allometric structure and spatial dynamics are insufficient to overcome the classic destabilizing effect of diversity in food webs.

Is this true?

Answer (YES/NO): YES